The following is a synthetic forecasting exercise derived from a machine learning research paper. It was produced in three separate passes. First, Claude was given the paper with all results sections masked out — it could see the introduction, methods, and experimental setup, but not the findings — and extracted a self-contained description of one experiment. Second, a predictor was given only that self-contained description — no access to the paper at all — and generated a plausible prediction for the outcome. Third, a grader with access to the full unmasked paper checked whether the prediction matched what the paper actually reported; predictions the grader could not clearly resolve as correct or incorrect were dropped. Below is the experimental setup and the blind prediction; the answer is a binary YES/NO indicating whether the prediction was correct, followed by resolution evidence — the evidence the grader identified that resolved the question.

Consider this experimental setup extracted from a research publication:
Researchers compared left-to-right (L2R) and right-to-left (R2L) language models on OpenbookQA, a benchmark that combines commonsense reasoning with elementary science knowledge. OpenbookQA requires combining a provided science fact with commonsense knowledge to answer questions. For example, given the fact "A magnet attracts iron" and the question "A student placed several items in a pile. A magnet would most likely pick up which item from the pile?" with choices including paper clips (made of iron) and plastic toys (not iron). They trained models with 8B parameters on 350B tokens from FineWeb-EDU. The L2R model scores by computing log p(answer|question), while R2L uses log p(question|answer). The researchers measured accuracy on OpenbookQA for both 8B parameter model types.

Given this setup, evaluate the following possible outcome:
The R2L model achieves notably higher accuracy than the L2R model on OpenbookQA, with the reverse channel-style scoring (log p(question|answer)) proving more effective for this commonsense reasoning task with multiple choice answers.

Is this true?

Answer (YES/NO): YES